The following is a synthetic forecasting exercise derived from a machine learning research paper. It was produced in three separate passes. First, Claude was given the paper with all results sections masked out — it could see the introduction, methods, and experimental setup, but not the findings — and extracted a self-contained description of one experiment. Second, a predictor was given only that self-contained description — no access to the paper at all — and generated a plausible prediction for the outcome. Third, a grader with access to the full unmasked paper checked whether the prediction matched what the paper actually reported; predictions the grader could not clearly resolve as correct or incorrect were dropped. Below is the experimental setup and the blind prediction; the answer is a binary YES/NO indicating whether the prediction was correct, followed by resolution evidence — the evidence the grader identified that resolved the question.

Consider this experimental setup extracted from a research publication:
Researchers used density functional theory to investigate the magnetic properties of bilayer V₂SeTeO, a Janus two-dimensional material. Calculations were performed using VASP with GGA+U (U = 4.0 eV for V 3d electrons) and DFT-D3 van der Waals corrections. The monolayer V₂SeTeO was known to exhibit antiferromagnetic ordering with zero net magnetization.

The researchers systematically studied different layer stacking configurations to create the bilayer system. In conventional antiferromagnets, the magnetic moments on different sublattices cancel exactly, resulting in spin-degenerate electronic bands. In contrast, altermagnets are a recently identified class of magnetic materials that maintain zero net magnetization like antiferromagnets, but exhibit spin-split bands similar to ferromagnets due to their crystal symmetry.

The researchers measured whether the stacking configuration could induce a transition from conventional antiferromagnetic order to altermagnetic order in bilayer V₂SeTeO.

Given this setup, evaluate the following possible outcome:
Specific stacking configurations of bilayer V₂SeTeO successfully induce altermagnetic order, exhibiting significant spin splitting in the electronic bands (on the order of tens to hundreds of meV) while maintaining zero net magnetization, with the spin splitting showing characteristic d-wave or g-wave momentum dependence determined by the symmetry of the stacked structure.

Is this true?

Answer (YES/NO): NO